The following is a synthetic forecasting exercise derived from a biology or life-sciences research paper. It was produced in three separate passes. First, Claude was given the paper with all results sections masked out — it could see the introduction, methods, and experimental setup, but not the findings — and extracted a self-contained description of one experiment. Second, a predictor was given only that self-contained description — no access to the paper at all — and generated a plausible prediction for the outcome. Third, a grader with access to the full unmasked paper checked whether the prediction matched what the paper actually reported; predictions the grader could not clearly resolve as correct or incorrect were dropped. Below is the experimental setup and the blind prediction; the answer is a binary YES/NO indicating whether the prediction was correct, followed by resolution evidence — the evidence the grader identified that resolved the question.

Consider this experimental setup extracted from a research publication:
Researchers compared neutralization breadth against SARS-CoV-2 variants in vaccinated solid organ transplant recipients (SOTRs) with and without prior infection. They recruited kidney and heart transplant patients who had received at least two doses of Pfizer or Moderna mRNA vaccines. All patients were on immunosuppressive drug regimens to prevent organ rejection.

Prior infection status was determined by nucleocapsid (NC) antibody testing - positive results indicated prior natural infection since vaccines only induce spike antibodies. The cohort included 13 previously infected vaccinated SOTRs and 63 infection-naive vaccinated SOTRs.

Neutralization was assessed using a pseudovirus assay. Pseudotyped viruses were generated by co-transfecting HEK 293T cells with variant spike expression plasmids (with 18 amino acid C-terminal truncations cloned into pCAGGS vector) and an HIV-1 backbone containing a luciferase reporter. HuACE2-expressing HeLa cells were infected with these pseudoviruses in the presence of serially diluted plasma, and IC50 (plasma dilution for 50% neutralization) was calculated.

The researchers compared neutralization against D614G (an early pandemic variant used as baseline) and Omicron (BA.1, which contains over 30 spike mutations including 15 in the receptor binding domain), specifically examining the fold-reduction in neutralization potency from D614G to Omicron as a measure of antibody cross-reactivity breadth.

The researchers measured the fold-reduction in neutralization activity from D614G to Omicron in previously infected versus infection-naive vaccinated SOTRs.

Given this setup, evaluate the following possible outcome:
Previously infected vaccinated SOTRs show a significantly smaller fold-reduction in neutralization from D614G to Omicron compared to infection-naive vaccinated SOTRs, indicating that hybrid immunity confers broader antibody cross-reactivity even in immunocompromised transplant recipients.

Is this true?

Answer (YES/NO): NO